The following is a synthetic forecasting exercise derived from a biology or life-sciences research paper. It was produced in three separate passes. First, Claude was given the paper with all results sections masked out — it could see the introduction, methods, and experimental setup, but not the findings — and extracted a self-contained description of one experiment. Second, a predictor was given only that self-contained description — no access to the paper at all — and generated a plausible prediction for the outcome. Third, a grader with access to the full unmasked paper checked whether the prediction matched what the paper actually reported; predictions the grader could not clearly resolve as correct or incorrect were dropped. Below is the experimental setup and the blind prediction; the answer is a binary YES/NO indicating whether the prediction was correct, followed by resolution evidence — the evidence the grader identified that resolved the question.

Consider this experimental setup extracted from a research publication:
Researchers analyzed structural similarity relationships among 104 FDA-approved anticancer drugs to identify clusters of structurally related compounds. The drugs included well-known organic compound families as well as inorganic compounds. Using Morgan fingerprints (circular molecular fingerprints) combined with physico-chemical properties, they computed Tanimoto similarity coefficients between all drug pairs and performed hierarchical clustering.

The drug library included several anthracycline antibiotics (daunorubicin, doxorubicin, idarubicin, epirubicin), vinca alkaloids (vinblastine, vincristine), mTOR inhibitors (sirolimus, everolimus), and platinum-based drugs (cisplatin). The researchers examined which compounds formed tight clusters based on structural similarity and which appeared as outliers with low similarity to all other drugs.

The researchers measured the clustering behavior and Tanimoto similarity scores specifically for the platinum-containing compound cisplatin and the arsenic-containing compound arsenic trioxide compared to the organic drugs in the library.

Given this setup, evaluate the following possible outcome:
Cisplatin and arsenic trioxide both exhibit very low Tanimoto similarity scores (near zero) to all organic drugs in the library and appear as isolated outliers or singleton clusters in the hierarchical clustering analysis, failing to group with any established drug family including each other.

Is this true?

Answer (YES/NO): NO